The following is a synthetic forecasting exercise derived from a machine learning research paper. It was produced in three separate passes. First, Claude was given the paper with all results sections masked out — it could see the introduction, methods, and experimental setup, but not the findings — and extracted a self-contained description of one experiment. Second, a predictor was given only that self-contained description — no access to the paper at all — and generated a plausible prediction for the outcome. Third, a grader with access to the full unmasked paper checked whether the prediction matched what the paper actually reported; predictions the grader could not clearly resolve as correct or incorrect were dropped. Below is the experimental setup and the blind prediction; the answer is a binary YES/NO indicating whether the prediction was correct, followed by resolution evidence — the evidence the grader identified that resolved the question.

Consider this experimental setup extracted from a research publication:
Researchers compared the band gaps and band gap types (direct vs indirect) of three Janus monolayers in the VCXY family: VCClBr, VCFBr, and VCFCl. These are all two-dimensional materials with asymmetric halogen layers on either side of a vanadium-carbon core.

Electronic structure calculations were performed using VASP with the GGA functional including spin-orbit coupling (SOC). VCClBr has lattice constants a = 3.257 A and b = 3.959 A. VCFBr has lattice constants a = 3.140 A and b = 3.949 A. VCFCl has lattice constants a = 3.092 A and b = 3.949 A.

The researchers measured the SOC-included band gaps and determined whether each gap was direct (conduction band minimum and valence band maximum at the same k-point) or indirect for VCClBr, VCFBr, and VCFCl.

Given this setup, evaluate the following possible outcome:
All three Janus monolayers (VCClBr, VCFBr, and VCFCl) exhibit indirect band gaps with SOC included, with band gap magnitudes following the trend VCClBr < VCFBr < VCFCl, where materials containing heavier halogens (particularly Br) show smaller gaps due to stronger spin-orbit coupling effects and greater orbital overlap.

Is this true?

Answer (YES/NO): NO